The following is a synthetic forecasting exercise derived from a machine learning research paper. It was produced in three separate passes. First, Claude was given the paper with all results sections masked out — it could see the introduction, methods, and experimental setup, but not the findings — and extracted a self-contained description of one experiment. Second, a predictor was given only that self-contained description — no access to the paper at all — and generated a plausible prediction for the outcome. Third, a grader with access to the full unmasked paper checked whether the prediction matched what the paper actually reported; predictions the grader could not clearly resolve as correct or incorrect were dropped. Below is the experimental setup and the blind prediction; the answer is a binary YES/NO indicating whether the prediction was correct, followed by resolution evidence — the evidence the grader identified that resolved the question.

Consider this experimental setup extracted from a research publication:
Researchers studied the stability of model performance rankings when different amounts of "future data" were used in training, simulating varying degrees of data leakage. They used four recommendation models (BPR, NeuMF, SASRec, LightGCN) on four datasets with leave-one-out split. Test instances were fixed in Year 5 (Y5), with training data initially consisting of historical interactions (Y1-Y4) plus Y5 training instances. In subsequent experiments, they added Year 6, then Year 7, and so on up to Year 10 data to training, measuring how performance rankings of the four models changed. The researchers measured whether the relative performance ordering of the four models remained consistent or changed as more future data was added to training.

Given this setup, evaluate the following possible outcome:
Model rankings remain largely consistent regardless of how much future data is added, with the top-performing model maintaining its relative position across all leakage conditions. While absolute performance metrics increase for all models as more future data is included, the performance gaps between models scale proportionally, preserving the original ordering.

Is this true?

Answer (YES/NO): NO